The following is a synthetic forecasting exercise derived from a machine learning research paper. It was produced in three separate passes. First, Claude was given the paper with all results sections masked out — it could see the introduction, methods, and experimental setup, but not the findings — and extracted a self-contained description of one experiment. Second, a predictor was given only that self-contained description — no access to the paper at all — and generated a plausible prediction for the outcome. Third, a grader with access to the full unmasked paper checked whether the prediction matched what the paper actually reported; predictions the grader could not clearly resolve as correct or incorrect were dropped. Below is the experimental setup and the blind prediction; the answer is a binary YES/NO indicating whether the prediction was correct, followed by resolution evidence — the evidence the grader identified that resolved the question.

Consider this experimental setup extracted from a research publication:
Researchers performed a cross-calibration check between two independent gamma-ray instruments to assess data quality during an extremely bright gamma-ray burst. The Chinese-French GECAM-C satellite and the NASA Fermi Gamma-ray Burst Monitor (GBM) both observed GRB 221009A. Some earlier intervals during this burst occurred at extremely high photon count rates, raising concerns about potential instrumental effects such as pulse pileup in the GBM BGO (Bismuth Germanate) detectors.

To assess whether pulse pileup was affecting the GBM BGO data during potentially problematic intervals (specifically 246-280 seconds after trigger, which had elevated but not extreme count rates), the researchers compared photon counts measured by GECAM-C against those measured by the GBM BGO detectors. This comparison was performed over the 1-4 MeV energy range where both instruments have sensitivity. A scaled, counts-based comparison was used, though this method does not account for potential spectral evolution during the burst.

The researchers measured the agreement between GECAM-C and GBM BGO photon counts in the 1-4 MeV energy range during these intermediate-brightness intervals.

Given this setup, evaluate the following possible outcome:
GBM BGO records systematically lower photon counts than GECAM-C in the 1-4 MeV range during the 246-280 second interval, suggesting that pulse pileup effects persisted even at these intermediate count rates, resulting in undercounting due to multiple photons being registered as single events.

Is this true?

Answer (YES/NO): NO